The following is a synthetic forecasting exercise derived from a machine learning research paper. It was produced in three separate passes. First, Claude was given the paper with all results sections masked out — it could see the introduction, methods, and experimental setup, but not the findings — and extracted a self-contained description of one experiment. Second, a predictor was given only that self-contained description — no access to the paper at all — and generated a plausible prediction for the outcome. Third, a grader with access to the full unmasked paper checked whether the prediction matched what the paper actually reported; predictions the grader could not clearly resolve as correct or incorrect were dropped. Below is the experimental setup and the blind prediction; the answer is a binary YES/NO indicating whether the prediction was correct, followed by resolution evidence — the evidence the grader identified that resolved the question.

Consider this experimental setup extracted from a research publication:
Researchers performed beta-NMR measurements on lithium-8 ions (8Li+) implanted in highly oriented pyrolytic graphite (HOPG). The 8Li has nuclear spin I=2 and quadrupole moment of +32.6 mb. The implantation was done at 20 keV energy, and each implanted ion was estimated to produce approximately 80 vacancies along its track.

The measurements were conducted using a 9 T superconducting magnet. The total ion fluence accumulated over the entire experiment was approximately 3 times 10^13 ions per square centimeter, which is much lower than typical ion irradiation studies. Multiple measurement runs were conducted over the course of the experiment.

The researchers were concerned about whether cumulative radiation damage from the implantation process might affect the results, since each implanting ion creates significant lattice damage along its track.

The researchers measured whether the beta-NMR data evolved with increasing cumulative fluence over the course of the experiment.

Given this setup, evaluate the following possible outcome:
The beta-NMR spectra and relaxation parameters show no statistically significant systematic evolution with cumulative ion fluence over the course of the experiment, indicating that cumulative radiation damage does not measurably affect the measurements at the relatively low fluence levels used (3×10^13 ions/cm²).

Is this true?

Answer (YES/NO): YES